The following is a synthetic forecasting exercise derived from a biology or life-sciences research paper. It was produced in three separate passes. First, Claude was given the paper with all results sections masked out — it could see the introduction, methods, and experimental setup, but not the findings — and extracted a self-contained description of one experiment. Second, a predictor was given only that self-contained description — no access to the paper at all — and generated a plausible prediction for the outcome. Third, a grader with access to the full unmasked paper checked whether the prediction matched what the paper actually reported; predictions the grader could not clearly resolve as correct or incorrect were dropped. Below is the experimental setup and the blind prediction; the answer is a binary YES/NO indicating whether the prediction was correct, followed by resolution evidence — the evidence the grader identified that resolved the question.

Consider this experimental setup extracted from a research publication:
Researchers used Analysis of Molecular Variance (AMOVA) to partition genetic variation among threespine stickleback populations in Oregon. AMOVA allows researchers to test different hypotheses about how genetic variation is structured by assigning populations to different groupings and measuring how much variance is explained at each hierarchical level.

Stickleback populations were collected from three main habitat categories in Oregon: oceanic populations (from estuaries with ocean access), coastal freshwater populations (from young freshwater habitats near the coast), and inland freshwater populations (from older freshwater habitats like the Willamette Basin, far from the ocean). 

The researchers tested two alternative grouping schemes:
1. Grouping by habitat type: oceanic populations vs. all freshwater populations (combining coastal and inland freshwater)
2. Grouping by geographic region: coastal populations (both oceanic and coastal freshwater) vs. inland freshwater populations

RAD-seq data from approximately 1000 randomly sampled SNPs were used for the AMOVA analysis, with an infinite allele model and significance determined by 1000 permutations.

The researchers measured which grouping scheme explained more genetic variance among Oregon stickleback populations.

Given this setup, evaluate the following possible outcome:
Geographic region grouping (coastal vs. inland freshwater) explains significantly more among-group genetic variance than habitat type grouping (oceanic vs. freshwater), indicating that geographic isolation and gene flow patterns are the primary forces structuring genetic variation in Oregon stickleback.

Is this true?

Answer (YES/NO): YES